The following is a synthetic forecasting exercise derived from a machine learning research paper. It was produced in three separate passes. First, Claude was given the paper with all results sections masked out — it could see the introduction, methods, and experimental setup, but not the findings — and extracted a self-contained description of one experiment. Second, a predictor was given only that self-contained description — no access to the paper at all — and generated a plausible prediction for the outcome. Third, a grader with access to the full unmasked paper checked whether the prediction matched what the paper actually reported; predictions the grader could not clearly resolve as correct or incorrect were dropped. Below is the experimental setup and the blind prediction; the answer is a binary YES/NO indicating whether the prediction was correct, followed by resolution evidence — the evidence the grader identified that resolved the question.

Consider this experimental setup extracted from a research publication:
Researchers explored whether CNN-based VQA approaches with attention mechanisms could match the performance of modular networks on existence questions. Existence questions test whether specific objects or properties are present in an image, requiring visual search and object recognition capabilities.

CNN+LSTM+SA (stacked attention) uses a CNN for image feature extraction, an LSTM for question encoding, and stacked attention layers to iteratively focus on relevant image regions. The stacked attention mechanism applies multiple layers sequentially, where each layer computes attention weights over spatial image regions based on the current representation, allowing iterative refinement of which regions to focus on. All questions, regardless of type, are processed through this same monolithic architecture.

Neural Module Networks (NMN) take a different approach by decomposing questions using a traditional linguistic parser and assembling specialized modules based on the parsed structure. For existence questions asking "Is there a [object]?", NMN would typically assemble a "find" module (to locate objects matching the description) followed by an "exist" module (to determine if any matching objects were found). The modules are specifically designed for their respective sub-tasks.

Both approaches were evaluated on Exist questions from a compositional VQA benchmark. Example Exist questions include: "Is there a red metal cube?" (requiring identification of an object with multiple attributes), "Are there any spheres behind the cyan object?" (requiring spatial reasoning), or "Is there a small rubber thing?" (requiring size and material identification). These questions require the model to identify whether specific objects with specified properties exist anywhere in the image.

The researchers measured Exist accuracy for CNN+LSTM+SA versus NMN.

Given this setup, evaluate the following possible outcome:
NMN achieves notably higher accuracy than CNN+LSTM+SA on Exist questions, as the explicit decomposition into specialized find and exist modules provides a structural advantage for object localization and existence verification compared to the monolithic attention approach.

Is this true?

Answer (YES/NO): NO